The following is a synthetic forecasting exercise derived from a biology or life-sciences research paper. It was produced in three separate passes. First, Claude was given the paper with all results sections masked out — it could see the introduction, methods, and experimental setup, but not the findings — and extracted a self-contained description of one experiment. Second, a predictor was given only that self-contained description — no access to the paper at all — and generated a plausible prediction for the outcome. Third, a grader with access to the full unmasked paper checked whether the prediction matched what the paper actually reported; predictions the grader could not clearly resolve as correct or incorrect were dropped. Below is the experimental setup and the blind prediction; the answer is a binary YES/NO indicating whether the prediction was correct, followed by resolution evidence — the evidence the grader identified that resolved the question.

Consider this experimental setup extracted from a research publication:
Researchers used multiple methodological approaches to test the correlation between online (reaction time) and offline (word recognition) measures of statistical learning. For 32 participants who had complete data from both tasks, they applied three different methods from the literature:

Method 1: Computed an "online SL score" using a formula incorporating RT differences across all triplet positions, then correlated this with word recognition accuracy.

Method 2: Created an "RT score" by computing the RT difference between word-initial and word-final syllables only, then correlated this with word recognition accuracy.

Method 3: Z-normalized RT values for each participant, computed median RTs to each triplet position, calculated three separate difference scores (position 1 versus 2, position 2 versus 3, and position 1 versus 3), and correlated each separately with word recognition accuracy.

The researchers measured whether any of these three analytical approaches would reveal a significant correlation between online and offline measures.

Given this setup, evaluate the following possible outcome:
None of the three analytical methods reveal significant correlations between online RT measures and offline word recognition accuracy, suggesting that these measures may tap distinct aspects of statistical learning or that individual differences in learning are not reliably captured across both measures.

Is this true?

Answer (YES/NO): NO